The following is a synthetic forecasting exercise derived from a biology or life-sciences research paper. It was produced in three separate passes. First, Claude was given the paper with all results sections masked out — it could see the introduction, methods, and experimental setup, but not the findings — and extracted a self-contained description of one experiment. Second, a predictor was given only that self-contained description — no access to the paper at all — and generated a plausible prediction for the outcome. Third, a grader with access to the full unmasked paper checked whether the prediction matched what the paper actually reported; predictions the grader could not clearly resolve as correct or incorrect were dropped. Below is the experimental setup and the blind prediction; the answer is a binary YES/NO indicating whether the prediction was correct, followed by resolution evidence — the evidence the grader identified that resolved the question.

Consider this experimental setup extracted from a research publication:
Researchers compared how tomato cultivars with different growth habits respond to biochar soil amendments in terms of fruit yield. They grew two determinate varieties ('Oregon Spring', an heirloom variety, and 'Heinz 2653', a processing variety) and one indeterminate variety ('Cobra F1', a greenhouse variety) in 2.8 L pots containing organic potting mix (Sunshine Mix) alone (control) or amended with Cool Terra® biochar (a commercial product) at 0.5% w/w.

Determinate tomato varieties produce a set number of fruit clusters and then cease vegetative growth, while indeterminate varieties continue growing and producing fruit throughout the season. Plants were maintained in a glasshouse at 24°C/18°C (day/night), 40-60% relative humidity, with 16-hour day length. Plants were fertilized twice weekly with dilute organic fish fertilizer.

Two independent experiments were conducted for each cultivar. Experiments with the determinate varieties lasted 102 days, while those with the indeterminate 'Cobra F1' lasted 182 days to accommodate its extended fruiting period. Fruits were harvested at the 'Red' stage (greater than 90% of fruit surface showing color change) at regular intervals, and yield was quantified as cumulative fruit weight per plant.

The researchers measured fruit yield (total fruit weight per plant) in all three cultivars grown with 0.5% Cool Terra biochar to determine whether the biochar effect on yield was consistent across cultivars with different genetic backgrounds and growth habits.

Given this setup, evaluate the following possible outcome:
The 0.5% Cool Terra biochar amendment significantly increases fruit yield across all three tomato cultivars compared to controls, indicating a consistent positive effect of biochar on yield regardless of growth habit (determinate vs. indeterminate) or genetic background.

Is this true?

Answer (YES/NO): NO